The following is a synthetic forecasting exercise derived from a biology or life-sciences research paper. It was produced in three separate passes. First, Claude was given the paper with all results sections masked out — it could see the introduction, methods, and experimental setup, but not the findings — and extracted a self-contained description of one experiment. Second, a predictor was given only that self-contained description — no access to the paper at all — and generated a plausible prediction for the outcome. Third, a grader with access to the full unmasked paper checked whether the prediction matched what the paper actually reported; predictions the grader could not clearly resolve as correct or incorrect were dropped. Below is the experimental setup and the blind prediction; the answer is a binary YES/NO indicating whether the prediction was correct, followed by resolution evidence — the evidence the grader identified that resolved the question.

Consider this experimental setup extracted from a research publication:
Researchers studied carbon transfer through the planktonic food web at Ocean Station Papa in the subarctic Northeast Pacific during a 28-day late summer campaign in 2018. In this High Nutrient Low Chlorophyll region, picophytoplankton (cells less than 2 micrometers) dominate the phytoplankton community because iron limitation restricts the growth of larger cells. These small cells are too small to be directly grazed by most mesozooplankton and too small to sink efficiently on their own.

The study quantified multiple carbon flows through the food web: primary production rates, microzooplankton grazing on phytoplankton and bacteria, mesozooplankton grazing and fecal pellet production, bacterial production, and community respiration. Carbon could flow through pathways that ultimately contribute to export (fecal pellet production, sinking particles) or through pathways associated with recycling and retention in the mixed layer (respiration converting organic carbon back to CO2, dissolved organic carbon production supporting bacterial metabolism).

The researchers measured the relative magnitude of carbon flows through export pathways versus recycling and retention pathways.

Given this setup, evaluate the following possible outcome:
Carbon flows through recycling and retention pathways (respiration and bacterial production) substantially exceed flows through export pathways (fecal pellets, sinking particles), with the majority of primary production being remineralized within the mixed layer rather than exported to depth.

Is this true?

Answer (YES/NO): YES